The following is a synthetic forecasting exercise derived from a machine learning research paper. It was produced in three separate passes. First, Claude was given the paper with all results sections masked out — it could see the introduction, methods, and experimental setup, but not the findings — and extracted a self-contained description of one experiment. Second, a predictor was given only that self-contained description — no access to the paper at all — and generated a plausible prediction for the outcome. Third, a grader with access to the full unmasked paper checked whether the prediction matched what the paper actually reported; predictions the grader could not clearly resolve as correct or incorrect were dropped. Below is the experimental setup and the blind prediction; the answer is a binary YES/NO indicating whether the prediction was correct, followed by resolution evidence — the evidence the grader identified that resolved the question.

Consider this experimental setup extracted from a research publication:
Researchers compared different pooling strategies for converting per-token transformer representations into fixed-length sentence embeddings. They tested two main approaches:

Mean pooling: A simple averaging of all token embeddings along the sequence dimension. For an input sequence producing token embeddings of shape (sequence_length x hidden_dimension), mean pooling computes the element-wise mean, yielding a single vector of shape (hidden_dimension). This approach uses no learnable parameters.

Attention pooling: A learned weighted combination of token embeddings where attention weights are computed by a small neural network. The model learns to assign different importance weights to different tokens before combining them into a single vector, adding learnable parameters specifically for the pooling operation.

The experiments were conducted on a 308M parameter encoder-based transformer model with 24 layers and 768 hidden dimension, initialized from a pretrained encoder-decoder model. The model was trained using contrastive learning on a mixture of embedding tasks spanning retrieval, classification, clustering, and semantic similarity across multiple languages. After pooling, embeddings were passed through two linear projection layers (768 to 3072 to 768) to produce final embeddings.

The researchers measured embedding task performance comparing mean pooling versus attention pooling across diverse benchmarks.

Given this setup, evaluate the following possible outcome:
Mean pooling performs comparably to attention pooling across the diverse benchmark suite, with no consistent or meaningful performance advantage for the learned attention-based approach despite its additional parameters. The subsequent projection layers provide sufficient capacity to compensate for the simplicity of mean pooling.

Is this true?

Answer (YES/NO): NO